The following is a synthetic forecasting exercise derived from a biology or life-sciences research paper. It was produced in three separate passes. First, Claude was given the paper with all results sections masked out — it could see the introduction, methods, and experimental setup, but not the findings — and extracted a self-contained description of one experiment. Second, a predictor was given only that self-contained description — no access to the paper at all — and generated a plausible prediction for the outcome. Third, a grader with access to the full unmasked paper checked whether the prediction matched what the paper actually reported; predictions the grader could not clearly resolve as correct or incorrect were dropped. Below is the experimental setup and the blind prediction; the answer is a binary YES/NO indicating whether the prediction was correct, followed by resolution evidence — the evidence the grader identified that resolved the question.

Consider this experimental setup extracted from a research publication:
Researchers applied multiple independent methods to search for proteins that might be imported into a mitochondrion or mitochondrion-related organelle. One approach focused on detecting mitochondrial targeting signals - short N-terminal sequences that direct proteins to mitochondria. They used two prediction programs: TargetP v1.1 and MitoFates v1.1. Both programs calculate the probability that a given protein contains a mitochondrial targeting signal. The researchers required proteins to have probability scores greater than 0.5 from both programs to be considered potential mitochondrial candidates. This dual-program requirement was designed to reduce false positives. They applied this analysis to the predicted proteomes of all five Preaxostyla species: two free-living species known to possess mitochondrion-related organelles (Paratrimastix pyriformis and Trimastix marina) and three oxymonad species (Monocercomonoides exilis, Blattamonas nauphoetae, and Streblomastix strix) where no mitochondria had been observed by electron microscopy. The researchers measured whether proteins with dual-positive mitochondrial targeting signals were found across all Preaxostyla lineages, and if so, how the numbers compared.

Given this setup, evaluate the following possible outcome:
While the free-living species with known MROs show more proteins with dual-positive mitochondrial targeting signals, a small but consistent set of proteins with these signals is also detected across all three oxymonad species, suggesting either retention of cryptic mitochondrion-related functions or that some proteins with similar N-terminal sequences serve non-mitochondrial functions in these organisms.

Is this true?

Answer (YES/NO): YES